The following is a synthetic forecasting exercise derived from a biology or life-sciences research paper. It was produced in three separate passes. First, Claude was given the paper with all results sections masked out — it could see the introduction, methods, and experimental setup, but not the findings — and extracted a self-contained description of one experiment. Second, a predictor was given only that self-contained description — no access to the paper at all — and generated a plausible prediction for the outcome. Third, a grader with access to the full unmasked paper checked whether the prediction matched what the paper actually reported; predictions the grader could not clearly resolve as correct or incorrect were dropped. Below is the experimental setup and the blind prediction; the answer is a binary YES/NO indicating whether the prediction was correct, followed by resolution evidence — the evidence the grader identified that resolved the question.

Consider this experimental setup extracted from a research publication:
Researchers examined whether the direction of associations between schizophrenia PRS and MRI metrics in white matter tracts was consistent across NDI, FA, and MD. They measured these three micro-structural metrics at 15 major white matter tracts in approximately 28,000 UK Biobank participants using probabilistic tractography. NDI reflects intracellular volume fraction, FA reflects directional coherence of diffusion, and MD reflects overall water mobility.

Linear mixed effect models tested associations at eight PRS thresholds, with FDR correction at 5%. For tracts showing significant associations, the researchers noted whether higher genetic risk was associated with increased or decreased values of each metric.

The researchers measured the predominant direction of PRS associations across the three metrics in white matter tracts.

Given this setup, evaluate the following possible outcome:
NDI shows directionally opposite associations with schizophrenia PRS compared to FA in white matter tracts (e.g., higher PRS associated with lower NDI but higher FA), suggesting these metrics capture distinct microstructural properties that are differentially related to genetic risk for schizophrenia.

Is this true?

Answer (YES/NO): NO